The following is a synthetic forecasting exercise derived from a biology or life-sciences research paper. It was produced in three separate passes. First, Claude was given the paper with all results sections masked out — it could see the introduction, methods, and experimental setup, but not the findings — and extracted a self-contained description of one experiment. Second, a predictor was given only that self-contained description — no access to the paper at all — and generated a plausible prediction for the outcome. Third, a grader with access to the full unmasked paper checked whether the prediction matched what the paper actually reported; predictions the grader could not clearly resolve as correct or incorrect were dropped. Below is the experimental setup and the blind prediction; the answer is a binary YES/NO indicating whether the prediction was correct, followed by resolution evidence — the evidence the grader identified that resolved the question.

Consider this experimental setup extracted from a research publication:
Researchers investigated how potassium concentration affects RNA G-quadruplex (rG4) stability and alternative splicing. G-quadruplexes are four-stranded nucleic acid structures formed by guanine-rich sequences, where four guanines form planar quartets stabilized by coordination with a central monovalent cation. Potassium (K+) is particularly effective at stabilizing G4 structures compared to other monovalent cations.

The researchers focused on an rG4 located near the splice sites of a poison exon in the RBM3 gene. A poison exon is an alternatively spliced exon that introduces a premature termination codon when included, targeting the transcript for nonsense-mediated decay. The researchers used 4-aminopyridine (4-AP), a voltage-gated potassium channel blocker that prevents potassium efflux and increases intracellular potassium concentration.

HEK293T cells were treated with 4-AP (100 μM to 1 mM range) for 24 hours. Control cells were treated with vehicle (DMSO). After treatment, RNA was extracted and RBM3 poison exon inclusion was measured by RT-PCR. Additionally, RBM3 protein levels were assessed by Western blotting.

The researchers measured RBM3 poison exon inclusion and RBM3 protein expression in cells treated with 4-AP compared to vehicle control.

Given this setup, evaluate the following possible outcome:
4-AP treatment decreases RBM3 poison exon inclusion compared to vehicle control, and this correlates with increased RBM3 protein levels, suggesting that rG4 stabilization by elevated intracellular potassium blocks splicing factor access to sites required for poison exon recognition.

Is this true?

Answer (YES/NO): YES